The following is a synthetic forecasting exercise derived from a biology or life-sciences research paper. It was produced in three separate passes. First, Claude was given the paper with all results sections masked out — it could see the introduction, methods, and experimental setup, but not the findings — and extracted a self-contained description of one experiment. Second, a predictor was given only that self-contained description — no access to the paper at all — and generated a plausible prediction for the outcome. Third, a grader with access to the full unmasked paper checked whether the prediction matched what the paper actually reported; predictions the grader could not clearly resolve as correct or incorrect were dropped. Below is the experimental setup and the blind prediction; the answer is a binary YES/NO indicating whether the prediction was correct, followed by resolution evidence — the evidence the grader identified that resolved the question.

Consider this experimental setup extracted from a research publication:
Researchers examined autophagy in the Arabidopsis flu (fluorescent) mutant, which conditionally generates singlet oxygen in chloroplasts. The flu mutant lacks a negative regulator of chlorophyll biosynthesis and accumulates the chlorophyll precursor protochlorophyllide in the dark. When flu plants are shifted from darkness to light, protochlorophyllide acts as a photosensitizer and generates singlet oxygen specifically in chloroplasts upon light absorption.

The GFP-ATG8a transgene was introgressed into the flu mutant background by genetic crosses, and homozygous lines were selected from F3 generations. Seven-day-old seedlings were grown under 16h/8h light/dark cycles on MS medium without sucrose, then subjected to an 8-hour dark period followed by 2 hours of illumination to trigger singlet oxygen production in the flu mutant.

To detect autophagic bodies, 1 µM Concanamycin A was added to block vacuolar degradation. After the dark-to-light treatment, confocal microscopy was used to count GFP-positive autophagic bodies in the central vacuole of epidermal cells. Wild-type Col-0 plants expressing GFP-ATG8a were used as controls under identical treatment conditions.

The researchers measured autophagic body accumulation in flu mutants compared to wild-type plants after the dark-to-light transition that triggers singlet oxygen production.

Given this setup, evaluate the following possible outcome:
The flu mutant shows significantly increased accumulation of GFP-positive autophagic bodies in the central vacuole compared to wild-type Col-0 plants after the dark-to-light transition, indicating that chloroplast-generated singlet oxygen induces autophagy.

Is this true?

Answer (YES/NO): YES